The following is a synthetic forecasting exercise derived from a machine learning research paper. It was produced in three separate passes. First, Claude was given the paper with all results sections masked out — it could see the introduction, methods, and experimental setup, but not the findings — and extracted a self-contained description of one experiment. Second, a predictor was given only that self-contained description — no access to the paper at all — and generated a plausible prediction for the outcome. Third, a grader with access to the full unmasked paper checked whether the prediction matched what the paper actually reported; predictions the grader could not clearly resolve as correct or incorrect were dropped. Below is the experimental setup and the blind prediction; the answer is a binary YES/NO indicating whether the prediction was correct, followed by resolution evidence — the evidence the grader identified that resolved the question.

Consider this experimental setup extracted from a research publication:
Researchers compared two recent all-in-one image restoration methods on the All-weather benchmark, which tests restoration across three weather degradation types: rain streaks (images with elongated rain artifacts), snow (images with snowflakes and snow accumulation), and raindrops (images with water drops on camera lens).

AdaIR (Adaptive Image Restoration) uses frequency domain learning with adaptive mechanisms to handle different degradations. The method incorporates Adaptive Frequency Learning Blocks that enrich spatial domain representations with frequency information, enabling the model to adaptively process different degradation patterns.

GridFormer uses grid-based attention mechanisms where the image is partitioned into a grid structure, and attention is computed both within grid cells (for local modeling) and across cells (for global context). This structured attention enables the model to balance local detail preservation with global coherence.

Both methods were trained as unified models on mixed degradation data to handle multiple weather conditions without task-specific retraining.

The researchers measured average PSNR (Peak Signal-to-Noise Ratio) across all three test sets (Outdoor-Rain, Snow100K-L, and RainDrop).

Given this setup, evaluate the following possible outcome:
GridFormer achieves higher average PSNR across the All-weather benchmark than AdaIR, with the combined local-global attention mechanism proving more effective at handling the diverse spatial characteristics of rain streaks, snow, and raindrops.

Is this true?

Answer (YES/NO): YES